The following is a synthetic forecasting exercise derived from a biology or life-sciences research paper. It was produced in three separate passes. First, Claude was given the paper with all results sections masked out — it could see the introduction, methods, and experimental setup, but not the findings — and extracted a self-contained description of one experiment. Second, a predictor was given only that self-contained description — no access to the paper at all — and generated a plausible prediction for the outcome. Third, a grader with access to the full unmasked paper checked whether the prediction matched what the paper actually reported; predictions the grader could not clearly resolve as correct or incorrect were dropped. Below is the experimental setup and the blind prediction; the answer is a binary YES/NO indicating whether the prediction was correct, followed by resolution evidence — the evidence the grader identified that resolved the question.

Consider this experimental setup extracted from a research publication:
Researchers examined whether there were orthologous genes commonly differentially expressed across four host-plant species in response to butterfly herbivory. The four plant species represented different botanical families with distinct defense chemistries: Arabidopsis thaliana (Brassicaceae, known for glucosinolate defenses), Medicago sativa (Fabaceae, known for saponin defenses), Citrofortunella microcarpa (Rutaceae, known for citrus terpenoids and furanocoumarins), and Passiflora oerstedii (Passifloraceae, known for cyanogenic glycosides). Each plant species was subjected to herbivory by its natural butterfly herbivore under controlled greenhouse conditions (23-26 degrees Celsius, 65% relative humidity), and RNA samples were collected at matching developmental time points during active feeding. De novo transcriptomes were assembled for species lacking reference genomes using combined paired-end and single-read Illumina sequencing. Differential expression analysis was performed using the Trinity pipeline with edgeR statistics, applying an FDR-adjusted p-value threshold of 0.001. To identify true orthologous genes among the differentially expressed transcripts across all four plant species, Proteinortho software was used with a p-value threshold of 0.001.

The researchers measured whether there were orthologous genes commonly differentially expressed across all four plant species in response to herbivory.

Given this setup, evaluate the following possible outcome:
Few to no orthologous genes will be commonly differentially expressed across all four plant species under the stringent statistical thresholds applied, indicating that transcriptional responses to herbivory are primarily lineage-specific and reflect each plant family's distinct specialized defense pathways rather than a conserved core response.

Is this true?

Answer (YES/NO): NO